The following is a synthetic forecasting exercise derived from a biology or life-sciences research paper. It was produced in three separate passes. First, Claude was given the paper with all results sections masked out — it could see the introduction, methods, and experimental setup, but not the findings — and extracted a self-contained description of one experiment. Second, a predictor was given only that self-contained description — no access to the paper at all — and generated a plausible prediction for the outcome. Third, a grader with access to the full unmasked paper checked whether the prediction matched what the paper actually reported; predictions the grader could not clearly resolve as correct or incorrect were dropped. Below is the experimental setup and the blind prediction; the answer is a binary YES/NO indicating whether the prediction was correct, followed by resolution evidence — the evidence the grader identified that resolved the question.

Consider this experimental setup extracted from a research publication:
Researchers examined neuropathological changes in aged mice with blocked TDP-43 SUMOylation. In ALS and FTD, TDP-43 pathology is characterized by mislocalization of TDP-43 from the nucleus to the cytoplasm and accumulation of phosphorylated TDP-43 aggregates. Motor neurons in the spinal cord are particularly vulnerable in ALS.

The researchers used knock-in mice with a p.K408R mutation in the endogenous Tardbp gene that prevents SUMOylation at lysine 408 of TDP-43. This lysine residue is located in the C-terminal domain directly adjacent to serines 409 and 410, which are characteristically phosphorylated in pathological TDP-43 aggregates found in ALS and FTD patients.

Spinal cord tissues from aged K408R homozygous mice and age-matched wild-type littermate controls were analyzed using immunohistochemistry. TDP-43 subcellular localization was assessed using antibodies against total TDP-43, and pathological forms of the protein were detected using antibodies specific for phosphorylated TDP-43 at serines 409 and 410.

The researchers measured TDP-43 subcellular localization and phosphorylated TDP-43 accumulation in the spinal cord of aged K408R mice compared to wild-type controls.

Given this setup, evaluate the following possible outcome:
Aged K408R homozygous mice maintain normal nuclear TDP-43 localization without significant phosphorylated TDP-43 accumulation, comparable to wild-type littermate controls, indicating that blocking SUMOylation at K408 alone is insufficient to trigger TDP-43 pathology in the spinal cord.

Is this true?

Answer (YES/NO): NO